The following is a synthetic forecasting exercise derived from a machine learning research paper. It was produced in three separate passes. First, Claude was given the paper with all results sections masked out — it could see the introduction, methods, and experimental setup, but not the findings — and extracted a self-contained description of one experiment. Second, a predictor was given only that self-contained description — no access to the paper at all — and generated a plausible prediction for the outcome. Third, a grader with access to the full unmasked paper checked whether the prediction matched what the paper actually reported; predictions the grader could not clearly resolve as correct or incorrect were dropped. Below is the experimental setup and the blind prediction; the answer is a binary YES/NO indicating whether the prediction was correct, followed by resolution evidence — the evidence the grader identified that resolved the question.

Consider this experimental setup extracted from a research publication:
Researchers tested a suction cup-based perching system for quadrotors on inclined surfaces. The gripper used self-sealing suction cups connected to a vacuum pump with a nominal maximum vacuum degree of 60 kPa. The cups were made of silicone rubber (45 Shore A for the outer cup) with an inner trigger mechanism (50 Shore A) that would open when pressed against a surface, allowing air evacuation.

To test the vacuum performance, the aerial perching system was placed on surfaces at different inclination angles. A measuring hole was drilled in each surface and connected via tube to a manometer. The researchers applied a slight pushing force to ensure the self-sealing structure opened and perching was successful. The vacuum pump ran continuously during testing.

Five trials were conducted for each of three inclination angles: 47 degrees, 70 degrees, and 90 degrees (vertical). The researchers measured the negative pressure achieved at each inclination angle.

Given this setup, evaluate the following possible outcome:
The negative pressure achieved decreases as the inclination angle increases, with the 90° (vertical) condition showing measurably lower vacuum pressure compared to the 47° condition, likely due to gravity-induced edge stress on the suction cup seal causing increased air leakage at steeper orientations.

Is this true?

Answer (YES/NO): NO